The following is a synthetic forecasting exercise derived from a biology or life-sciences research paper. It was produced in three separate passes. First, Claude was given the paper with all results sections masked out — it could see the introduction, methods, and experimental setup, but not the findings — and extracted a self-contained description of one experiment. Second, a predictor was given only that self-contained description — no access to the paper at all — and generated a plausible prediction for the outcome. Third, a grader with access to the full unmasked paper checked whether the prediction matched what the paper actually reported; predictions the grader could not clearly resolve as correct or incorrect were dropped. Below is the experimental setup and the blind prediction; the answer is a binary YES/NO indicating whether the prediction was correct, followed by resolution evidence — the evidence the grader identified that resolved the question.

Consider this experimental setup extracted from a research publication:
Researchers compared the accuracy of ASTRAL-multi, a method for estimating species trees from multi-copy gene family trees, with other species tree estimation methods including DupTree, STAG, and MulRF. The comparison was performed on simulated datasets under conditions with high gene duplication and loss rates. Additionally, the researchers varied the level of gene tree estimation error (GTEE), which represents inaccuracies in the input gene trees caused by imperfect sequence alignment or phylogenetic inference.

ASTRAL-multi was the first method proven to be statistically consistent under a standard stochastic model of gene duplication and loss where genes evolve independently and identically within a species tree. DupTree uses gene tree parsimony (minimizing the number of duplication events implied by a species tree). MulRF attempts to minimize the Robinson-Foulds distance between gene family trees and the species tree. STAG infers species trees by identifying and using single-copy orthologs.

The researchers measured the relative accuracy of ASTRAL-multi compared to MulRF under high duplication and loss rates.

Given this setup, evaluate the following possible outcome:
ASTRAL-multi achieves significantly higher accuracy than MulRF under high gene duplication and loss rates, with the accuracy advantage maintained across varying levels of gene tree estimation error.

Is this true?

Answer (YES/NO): NO